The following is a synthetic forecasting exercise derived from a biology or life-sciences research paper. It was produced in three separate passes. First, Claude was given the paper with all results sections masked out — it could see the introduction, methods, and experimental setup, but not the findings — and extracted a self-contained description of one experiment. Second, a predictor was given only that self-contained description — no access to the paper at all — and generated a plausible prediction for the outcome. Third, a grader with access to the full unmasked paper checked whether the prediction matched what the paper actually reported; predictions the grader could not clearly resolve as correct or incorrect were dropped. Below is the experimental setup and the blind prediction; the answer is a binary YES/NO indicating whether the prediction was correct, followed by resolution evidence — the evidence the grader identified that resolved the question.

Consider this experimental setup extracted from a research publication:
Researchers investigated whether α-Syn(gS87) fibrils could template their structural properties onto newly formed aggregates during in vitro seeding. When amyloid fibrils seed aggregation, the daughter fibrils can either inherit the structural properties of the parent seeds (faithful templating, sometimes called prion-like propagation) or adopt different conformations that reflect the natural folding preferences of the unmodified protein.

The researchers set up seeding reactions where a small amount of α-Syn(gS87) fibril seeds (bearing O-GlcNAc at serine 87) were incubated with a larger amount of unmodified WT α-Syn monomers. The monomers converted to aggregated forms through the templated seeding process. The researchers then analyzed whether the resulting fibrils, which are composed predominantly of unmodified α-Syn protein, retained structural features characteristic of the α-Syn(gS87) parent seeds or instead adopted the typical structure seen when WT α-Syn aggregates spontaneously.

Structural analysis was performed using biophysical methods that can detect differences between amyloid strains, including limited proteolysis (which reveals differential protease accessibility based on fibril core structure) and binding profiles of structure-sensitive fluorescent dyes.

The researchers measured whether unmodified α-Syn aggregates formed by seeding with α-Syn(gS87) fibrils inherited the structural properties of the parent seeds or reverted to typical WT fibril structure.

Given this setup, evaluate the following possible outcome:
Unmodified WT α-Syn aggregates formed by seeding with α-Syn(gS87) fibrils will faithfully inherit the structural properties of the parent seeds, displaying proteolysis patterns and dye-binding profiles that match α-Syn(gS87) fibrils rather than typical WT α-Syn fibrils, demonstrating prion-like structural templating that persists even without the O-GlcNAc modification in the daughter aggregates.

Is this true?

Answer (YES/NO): YES